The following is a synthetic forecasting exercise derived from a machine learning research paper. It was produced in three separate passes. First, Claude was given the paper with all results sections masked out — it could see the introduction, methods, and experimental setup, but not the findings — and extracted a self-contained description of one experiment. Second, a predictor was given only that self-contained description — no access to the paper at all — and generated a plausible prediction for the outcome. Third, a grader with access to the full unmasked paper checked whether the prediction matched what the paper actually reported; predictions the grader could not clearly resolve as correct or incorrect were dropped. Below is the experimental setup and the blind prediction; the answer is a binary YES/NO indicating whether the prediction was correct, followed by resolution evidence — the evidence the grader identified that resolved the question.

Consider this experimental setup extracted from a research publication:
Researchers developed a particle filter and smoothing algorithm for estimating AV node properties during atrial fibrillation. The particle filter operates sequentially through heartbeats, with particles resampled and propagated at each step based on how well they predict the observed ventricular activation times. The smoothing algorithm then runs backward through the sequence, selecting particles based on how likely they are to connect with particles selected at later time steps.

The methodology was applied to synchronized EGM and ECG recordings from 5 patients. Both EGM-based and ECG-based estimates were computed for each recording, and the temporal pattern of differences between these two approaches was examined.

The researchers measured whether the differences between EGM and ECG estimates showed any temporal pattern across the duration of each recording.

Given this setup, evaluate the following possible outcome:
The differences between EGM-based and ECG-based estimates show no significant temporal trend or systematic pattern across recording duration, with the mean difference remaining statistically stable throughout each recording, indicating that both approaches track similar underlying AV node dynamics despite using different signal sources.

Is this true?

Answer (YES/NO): NO